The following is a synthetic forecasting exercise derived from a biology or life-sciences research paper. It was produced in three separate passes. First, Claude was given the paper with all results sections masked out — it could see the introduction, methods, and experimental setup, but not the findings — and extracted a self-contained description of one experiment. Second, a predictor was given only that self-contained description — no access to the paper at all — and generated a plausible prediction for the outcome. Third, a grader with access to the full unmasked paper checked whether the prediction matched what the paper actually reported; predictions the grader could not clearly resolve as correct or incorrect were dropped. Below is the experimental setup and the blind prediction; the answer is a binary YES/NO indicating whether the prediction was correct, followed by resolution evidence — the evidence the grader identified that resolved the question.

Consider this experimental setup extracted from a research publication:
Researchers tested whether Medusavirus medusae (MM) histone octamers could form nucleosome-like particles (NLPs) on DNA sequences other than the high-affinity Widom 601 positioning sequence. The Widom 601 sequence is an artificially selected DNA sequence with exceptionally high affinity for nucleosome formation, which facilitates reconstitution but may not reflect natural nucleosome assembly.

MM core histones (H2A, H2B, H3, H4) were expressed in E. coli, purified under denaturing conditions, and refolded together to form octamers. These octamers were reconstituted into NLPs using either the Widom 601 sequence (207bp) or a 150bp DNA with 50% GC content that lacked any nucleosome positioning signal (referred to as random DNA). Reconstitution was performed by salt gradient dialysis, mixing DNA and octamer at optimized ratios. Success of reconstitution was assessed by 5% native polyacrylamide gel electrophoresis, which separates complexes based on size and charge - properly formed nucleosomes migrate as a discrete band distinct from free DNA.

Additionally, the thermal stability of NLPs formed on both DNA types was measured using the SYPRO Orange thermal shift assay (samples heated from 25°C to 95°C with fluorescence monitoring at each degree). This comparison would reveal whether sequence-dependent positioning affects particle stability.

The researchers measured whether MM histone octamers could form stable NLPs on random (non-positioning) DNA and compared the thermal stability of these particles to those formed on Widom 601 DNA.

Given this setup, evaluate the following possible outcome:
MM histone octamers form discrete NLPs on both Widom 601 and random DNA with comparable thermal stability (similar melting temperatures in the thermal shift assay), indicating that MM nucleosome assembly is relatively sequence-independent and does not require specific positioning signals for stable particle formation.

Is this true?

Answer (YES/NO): YES